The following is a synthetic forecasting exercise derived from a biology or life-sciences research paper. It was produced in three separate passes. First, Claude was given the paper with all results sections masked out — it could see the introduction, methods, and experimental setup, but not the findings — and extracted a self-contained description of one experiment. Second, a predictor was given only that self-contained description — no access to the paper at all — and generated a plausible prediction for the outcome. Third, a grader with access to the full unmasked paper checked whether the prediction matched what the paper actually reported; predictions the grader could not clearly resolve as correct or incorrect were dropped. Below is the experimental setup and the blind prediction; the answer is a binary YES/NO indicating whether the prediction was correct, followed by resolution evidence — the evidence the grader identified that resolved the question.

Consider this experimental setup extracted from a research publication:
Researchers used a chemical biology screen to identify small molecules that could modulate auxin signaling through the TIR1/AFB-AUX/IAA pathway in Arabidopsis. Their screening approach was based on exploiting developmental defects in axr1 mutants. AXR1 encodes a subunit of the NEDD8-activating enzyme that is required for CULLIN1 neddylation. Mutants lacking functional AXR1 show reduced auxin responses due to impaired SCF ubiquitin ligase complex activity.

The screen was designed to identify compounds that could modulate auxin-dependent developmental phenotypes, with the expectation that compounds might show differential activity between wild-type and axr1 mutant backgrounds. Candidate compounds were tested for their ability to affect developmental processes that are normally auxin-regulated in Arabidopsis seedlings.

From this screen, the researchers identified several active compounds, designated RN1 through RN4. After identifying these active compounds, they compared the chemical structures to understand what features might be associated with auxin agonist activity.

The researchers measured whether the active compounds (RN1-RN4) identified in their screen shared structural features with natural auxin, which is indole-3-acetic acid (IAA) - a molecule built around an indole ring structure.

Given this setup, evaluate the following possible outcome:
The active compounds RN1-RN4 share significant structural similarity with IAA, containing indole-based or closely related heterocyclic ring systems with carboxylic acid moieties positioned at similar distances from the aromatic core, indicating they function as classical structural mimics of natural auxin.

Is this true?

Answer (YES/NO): NO